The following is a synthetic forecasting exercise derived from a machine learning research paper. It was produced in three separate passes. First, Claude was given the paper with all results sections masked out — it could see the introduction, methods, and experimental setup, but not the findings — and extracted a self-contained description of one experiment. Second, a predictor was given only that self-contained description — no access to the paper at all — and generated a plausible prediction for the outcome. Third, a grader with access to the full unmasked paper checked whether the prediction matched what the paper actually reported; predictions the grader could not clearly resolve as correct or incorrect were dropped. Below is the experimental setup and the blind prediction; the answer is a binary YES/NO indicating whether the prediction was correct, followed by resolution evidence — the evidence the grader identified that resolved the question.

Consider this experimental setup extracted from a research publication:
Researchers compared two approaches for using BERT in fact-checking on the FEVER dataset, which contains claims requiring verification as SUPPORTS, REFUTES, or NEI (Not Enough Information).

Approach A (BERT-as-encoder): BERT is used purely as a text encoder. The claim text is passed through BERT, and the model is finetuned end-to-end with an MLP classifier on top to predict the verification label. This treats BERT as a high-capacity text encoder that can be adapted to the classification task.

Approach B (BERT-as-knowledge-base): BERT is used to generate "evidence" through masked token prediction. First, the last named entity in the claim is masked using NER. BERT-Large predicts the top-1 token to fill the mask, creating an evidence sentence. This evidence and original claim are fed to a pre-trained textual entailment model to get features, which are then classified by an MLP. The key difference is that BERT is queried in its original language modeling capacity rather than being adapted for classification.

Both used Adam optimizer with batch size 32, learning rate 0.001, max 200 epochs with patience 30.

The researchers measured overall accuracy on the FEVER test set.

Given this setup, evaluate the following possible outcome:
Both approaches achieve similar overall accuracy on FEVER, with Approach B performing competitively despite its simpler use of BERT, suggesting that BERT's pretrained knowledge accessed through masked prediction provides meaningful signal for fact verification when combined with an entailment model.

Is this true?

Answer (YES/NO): NO